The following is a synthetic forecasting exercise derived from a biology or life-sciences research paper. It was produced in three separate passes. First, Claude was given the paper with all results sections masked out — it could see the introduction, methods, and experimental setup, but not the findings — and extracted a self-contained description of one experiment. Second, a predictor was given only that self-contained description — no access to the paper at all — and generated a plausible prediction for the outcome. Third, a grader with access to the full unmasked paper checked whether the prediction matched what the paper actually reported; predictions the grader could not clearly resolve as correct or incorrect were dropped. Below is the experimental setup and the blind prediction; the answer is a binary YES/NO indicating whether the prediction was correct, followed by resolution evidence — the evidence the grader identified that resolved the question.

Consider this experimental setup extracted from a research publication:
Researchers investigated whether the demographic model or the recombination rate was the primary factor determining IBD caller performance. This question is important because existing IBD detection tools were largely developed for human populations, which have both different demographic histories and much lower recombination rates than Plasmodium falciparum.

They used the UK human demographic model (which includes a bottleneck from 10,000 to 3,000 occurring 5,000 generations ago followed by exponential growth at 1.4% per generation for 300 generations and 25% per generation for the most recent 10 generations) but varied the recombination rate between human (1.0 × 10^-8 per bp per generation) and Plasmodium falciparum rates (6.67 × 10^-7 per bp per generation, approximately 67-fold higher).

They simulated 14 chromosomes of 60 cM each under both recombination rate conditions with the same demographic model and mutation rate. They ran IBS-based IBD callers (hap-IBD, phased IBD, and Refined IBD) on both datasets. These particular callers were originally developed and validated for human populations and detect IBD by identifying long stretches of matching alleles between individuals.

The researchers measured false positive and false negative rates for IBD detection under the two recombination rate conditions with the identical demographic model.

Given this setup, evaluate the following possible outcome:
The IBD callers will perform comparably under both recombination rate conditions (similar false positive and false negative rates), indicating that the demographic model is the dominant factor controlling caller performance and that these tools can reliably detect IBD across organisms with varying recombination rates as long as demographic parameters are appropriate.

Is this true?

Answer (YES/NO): NO